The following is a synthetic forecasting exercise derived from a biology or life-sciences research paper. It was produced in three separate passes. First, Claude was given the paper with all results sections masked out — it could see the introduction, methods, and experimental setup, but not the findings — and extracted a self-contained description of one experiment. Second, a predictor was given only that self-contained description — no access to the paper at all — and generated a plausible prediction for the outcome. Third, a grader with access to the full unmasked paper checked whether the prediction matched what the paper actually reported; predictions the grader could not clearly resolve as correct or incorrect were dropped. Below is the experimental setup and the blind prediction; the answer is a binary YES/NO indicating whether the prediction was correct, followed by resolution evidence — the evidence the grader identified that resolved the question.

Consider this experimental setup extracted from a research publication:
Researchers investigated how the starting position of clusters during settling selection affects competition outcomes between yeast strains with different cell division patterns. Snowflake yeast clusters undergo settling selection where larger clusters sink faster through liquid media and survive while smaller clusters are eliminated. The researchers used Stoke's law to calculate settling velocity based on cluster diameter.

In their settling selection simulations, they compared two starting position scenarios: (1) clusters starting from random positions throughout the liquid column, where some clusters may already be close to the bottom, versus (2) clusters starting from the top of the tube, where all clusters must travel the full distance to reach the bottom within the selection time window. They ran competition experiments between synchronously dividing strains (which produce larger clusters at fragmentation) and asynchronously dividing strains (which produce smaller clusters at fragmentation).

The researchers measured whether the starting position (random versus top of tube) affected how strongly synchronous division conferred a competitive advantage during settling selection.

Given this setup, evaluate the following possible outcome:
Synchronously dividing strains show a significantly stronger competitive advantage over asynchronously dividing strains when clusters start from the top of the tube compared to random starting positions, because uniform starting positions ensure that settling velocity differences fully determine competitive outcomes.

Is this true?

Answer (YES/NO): YES